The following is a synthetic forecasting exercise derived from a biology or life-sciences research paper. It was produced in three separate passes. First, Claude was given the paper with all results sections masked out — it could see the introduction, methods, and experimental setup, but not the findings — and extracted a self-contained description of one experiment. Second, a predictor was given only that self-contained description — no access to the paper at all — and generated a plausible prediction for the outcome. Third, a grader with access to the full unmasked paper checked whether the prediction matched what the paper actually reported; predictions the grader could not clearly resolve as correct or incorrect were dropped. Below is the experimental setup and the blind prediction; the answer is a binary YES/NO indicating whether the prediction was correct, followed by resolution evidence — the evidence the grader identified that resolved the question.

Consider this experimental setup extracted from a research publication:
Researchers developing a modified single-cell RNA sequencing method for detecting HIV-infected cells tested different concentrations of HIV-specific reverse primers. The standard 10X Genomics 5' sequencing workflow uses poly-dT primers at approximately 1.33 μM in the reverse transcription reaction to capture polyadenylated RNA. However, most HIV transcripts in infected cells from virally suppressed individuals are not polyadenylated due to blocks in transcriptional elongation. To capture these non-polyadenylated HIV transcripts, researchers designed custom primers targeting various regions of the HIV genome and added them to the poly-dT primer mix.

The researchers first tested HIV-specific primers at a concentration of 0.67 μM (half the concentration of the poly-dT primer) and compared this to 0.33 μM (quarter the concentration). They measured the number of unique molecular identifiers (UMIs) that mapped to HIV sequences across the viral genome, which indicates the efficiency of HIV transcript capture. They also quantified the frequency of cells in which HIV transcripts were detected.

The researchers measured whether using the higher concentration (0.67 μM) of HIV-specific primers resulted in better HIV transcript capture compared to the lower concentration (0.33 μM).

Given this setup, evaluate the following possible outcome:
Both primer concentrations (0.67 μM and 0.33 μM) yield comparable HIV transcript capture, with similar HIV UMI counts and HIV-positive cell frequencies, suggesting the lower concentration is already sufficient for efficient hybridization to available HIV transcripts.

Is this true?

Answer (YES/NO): NO